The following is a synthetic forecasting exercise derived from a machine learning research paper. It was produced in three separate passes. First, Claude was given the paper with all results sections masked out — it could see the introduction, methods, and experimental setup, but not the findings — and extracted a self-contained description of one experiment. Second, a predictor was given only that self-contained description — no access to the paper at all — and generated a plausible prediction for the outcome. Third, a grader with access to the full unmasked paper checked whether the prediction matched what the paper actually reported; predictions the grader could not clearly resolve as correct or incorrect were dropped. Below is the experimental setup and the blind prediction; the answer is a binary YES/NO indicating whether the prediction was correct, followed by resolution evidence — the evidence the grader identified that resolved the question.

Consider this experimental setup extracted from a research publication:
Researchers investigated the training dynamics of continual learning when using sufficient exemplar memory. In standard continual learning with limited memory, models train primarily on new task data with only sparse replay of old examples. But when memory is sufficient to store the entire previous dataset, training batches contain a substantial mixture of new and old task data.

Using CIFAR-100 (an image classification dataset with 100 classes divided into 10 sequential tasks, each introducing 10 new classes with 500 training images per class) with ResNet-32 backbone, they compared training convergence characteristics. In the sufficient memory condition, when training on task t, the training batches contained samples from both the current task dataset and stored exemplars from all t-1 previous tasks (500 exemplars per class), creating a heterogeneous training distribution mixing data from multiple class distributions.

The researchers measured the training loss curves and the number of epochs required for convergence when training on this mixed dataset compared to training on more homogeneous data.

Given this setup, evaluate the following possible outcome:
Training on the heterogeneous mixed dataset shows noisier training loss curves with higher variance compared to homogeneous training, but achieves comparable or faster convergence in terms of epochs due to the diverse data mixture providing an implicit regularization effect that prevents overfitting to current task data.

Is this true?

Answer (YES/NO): NO